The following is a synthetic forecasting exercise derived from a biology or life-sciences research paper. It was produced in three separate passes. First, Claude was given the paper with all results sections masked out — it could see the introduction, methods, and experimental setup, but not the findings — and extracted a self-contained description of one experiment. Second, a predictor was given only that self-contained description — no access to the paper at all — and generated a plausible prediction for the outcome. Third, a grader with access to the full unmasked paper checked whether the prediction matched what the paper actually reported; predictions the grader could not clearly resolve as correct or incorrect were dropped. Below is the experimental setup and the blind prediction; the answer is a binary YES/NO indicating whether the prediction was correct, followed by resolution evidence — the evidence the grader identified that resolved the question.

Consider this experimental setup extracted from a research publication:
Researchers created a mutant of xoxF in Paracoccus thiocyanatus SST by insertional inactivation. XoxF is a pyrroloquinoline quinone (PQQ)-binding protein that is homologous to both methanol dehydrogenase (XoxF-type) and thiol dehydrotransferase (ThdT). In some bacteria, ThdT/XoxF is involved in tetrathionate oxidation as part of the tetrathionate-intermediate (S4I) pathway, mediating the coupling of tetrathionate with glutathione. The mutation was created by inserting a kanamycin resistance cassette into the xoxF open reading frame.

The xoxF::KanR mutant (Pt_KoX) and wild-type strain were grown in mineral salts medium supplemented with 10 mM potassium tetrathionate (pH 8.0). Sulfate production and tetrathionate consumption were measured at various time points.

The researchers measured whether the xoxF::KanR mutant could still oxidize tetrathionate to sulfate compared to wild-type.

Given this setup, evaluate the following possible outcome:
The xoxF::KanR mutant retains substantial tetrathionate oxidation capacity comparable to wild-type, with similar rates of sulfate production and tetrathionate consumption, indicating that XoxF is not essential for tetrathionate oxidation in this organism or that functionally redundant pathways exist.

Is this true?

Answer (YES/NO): YES